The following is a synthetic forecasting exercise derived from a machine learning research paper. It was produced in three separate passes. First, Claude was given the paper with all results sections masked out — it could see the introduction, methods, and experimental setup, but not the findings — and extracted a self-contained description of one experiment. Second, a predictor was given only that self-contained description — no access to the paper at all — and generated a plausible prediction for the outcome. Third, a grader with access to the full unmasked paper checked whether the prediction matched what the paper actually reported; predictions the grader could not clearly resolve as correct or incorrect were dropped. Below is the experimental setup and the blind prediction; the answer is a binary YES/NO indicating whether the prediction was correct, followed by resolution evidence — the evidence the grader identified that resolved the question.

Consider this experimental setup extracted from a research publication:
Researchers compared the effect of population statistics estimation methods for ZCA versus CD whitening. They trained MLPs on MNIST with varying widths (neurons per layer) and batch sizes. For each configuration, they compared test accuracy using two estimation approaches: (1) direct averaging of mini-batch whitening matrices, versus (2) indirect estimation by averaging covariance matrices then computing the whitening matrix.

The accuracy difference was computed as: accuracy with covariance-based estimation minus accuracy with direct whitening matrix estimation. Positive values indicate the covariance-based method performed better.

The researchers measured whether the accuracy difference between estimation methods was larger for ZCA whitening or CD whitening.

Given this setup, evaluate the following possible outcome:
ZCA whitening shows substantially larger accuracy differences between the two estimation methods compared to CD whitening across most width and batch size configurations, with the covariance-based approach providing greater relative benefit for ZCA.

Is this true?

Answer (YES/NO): YES